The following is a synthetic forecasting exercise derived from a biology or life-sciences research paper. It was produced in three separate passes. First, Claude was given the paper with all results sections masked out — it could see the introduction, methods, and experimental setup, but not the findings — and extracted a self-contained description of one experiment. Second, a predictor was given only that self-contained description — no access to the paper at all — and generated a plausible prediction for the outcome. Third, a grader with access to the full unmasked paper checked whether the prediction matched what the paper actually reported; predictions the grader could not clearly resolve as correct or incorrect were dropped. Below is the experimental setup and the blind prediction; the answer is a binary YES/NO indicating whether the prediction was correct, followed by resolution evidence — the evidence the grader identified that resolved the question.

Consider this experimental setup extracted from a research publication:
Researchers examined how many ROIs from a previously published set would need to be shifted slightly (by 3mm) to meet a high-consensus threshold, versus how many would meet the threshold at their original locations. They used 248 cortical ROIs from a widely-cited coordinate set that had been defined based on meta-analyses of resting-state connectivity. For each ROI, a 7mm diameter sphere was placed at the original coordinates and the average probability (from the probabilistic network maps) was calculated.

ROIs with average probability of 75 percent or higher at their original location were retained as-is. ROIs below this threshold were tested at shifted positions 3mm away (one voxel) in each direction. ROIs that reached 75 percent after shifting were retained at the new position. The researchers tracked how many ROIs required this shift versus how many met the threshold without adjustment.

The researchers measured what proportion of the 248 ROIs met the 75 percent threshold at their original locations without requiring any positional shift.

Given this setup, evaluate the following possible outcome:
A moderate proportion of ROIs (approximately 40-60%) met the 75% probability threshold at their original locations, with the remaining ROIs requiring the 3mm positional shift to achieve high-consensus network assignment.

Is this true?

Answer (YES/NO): YES